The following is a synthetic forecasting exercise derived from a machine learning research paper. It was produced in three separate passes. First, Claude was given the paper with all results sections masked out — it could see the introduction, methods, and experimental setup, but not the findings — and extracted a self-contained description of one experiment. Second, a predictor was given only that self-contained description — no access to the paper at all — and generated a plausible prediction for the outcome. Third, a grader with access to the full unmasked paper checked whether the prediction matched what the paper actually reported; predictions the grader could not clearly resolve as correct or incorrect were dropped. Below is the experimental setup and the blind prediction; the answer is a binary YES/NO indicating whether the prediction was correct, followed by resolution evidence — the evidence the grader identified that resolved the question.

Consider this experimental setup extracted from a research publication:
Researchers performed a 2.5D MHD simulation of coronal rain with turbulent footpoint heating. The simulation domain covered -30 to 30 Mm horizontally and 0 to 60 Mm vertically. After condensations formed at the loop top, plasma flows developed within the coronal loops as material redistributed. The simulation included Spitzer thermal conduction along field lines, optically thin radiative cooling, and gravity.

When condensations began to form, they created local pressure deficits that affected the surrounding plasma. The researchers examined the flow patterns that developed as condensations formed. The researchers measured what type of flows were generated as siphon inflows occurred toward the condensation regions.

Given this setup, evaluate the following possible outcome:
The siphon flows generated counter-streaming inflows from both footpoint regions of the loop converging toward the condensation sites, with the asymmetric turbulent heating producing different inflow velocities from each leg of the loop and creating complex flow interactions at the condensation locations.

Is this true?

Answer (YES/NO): YES